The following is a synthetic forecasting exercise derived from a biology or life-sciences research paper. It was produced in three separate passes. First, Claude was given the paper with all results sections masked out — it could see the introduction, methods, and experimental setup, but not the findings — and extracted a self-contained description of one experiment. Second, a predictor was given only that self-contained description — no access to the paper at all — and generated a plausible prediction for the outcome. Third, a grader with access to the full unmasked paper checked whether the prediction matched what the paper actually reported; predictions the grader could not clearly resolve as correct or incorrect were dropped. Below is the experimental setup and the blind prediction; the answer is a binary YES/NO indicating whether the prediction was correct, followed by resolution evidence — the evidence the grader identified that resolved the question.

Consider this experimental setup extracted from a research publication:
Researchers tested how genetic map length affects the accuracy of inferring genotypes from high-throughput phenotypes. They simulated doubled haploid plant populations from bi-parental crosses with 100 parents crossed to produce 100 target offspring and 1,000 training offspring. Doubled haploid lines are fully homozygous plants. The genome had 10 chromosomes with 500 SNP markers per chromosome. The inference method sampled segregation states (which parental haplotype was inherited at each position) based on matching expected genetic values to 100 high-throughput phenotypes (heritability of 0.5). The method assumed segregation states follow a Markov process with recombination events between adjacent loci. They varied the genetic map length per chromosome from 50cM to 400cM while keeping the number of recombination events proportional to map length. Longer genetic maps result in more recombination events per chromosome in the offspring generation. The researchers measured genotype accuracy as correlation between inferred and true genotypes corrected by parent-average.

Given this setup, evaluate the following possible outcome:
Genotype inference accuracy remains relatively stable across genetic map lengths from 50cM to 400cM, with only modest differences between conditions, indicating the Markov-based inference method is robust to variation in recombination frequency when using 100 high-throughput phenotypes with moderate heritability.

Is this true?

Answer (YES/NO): NO